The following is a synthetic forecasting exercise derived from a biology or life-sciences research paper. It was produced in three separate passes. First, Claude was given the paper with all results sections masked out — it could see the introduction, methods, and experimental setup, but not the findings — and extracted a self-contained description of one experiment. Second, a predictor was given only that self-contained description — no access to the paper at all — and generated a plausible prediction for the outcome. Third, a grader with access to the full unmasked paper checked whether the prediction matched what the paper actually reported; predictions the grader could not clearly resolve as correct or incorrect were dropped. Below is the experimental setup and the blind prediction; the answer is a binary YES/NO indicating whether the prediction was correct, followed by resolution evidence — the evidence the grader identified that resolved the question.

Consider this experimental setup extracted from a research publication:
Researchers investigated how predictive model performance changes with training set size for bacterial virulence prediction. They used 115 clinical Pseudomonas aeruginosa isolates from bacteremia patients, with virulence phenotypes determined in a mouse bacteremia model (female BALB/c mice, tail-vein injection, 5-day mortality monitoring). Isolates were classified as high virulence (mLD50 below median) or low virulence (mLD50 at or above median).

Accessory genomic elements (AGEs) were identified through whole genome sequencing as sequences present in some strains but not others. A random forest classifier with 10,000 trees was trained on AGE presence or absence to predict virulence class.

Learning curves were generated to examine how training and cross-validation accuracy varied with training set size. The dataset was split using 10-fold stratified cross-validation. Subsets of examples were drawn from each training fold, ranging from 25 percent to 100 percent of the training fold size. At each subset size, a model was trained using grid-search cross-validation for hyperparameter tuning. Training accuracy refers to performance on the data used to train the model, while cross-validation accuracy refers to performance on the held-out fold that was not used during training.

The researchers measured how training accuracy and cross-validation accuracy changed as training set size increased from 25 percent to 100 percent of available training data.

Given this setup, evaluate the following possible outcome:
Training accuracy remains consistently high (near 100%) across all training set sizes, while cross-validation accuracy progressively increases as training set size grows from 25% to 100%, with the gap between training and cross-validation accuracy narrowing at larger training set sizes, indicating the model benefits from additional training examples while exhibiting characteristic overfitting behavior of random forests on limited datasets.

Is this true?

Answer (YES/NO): NO